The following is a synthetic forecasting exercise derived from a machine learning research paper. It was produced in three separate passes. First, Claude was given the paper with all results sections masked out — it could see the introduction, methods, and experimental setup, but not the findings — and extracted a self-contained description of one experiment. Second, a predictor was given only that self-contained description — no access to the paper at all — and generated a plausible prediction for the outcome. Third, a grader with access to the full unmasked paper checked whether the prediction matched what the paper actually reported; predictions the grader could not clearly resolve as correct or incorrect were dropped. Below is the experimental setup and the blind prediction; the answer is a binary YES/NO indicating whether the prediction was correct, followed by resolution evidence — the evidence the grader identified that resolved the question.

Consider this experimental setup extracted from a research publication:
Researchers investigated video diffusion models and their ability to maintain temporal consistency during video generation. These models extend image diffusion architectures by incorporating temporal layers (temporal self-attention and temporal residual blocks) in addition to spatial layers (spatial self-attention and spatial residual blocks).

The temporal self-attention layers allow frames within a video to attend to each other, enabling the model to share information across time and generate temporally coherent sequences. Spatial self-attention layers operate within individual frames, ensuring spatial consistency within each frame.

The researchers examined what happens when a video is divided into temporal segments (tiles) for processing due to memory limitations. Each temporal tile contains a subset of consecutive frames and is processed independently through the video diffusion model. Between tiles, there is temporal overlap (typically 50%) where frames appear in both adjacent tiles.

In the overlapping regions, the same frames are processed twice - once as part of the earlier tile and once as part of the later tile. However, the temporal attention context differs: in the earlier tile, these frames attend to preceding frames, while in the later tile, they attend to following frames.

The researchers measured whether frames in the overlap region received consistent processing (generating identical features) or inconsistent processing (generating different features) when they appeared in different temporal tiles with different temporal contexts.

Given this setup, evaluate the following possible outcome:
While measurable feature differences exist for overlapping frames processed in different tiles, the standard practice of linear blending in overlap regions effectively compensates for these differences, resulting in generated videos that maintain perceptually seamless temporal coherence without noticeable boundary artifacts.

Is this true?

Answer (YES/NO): NO